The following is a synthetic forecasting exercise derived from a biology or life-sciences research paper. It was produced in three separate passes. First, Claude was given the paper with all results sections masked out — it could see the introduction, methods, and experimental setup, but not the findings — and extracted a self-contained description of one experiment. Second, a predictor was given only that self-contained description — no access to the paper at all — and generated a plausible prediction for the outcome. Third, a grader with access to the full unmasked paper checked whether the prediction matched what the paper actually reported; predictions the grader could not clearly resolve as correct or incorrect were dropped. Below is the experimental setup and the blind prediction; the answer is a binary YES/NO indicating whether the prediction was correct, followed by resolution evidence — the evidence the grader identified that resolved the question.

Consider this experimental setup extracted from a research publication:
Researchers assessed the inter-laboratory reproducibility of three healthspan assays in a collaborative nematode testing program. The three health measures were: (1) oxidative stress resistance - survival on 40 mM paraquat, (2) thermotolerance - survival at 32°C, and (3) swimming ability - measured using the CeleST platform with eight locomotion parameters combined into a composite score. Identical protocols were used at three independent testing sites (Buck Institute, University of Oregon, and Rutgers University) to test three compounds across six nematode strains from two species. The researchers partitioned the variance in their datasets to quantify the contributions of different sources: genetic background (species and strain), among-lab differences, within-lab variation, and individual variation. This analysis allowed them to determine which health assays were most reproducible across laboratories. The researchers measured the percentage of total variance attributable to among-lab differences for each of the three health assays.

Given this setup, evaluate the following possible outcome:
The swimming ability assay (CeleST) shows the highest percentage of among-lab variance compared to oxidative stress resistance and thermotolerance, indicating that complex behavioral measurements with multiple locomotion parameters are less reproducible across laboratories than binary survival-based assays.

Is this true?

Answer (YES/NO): NO